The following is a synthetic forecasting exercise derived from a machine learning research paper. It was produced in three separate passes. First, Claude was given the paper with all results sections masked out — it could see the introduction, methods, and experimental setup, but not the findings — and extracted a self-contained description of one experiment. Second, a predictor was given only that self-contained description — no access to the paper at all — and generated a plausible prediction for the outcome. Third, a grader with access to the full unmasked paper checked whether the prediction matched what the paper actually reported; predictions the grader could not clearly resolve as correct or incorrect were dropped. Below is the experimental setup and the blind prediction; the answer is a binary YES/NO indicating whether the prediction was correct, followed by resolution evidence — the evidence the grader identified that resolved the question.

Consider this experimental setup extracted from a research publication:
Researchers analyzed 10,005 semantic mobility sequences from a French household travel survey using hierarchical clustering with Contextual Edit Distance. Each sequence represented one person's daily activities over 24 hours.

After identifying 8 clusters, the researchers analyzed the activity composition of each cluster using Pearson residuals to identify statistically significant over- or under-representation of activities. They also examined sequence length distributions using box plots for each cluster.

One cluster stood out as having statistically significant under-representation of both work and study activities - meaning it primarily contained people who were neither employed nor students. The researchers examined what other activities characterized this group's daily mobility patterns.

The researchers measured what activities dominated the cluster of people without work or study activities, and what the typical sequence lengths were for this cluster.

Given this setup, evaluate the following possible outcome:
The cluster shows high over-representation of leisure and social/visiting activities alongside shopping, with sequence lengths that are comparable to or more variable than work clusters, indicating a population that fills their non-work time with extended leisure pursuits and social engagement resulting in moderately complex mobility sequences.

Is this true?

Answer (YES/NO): NO